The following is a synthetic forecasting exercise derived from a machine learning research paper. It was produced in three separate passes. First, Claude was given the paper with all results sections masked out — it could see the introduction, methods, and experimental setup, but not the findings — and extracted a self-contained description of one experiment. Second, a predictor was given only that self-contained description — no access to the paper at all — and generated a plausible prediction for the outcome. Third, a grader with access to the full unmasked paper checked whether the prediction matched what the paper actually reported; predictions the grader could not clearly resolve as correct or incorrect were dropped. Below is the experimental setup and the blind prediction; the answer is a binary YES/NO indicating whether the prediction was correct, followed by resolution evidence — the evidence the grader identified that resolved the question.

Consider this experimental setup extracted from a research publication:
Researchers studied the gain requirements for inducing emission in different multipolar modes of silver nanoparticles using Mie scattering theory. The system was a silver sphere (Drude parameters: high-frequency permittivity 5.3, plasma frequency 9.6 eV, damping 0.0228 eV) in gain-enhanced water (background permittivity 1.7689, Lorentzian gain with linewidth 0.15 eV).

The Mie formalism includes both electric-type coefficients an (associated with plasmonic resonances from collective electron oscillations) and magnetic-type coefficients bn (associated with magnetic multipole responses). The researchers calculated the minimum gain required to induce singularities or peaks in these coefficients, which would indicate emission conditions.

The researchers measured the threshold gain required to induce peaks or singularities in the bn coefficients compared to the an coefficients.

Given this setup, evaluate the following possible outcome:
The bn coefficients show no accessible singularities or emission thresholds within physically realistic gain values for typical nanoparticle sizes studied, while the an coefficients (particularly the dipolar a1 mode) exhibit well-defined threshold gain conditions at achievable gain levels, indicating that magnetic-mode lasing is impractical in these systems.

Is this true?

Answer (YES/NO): YES